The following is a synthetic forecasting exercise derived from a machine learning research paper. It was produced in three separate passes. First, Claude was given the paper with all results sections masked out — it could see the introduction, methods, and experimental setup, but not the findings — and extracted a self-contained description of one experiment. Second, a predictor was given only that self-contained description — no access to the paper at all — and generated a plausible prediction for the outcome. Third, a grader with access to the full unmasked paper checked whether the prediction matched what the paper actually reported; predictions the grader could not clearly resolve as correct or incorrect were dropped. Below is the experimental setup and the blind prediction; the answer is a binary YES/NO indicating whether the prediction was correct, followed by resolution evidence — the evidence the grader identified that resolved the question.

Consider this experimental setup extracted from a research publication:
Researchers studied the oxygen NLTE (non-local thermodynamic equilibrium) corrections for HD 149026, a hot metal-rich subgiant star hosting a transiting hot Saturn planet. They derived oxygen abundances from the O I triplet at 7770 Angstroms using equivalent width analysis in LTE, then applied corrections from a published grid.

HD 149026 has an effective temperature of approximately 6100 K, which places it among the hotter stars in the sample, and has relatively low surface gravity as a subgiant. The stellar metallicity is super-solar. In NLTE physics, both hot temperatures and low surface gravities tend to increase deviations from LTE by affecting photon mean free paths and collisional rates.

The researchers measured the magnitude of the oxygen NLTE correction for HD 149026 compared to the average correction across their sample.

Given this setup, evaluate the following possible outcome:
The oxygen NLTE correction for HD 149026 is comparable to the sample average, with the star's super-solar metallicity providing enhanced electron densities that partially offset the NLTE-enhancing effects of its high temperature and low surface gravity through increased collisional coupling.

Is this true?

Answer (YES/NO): NO